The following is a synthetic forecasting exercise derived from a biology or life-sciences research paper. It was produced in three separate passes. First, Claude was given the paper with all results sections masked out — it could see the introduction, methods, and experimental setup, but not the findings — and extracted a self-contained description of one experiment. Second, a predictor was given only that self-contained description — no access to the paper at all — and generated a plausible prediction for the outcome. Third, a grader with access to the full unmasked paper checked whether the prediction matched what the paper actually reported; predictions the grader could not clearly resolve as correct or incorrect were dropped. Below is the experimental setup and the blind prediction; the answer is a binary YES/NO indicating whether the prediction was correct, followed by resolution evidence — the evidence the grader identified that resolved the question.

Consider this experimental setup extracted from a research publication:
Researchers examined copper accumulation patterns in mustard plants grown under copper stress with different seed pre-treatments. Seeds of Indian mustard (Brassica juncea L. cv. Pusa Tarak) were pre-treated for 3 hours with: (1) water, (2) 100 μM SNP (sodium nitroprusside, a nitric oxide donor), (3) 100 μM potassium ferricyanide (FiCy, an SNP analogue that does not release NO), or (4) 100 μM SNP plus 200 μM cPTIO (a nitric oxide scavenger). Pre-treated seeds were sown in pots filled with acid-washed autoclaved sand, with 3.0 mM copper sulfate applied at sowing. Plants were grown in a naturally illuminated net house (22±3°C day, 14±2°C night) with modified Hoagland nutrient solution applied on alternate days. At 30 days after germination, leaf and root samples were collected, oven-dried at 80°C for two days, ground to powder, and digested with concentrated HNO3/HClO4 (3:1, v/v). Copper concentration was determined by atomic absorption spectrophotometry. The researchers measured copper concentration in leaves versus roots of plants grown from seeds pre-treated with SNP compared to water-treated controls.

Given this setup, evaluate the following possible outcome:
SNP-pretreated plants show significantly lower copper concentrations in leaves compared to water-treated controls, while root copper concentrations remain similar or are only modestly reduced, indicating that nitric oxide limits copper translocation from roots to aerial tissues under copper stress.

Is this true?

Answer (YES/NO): NO